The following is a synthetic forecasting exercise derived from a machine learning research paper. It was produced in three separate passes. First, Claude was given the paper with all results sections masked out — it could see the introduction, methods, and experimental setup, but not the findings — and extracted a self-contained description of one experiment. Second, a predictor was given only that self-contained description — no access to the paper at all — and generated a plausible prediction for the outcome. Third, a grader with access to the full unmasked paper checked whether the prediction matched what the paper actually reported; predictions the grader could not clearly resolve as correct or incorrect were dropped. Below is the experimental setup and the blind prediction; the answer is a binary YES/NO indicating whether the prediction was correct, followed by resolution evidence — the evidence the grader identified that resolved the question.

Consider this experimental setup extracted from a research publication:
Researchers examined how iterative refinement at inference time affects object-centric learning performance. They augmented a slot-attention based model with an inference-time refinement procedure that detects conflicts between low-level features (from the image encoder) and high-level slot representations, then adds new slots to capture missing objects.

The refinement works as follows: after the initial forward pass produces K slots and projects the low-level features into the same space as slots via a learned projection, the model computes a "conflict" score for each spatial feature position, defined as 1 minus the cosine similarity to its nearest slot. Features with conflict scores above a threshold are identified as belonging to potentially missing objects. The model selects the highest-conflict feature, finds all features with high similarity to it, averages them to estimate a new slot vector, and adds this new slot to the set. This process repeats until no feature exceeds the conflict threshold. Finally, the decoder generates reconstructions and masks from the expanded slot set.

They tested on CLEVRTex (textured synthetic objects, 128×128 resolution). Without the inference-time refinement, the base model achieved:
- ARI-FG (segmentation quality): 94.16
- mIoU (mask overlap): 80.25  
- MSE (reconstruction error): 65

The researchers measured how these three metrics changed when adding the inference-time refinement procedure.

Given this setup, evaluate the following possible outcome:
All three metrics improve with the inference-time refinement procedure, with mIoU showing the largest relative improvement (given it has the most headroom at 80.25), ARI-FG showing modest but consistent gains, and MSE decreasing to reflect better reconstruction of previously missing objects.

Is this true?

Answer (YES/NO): NO